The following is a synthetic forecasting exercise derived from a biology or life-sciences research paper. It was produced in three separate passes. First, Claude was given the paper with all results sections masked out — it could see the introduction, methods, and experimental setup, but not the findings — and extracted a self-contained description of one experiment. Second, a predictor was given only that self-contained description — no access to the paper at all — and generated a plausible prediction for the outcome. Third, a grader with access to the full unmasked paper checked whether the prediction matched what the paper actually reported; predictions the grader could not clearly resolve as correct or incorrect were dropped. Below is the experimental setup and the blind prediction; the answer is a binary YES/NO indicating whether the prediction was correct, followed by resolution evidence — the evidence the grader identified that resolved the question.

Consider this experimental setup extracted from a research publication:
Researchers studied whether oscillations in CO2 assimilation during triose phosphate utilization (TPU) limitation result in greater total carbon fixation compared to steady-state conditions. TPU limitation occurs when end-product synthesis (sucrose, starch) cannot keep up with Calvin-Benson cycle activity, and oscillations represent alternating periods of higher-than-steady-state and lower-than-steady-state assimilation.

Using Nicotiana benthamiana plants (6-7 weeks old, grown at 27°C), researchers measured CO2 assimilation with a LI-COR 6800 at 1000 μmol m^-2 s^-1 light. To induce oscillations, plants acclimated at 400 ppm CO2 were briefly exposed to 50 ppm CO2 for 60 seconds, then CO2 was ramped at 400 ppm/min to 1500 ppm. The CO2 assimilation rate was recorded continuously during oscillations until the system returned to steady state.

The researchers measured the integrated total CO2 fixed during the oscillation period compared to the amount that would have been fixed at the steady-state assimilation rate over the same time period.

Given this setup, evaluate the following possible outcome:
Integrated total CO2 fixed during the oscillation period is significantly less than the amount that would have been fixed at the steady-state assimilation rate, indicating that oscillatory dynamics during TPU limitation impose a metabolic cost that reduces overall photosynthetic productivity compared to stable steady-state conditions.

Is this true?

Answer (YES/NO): YES